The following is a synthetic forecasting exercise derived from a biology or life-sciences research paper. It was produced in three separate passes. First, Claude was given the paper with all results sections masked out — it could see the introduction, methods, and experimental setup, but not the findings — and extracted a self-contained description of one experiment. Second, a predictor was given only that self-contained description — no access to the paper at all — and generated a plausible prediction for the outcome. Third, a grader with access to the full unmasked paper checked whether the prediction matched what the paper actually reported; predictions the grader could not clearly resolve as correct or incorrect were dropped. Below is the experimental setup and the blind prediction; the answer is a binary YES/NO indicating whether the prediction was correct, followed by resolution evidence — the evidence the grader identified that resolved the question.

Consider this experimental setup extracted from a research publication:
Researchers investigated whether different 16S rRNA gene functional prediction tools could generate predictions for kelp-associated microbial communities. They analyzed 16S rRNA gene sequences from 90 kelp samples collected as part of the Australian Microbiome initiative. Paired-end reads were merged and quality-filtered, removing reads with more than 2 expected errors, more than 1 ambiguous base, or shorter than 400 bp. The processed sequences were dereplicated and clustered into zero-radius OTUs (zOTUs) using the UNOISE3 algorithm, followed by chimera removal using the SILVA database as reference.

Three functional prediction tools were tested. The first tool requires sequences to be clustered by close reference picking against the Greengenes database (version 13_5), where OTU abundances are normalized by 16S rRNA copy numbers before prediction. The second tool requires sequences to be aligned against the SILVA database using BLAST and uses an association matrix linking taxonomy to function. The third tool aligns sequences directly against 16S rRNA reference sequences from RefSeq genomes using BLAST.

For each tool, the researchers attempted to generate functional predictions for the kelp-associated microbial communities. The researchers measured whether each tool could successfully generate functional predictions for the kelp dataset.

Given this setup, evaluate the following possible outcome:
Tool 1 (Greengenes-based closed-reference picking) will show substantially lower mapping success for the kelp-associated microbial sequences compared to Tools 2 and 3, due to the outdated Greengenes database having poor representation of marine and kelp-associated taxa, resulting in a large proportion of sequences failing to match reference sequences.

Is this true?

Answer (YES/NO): NO